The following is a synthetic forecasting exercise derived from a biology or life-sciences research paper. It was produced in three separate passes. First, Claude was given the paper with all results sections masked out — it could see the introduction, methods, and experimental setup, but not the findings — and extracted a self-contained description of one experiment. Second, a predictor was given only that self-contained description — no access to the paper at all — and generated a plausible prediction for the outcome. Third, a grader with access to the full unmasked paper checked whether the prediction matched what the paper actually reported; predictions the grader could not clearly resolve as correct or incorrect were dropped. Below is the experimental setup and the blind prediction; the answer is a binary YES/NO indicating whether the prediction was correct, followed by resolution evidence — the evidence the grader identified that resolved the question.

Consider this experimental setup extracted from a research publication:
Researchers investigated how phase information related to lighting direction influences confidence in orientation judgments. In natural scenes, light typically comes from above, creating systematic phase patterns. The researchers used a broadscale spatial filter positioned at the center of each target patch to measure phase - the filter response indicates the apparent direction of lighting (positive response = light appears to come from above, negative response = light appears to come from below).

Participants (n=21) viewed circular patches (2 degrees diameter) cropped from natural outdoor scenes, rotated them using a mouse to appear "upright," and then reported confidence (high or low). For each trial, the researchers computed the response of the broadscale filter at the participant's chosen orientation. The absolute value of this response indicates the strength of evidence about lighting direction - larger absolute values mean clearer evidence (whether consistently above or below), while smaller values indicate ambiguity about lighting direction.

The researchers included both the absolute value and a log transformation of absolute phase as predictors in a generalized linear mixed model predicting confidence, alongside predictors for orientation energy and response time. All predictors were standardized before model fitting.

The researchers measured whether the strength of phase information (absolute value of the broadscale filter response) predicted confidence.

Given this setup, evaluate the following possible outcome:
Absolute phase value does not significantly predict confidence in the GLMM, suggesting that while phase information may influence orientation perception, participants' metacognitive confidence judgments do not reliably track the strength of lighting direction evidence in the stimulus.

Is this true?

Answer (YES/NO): NO